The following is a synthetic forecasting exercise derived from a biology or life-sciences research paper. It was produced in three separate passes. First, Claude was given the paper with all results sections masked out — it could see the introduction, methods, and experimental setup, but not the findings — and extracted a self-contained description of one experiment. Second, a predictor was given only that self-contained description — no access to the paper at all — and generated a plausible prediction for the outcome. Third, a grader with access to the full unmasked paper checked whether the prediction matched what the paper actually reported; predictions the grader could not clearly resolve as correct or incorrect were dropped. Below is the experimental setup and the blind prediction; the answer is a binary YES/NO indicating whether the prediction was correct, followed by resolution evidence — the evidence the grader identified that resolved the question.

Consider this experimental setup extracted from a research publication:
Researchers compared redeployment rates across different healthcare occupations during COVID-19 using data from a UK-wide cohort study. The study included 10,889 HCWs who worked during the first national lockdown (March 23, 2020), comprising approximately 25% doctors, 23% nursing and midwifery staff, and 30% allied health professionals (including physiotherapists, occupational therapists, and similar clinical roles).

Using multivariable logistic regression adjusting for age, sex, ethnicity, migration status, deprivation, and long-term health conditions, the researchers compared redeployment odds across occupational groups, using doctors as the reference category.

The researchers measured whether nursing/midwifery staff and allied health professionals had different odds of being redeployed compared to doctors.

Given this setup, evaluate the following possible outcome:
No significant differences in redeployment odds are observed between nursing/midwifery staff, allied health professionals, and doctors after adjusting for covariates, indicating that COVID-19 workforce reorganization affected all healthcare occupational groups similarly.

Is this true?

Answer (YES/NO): NO